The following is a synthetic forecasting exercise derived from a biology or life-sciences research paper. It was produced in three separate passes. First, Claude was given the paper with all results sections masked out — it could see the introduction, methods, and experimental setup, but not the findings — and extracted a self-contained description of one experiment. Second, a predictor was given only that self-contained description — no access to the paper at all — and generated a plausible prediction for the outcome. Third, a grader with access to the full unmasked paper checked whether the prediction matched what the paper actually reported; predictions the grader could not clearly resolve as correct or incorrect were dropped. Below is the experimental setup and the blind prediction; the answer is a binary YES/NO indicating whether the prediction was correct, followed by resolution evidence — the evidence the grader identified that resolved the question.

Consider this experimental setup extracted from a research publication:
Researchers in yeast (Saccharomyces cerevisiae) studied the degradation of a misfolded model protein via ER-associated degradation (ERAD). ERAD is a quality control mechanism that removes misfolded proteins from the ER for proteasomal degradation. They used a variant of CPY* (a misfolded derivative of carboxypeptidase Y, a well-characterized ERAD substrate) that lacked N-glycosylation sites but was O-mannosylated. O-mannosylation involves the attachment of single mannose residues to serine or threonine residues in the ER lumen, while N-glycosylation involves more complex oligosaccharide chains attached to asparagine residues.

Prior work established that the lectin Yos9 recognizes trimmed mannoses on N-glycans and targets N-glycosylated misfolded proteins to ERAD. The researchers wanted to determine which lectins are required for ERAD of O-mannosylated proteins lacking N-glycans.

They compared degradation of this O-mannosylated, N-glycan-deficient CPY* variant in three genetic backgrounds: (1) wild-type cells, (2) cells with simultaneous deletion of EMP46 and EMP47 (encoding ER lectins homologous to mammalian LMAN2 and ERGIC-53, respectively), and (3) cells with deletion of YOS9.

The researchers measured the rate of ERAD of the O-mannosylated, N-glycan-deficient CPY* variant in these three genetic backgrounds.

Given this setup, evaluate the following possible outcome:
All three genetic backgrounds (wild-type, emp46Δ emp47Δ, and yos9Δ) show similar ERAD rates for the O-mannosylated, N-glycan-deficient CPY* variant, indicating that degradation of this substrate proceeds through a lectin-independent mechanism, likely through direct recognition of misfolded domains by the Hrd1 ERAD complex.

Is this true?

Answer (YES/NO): NO